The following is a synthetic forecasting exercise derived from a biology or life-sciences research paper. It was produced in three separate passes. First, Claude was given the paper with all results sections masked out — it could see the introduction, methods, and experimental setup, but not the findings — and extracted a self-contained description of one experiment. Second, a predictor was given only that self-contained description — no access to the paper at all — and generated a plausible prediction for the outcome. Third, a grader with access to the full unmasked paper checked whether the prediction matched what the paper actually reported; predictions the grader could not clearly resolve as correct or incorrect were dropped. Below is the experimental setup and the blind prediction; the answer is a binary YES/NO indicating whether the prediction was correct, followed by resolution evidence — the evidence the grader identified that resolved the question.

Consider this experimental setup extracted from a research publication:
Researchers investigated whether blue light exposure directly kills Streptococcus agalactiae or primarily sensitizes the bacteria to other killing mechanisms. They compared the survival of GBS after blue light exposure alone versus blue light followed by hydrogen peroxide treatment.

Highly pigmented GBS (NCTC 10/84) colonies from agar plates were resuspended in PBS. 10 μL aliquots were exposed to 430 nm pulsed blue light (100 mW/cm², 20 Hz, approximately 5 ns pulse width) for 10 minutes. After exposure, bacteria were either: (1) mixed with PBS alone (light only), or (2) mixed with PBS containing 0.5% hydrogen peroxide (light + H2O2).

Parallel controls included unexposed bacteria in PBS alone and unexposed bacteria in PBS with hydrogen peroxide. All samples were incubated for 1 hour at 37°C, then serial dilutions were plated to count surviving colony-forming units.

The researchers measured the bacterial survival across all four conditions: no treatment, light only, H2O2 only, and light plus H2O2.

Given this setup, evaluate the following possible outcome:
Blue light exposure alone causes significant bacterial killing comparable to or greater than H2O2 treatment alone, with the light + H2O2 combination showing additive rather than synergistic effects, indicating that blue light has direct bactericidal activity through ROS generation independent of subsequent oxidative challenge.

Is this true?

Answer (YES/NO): NO